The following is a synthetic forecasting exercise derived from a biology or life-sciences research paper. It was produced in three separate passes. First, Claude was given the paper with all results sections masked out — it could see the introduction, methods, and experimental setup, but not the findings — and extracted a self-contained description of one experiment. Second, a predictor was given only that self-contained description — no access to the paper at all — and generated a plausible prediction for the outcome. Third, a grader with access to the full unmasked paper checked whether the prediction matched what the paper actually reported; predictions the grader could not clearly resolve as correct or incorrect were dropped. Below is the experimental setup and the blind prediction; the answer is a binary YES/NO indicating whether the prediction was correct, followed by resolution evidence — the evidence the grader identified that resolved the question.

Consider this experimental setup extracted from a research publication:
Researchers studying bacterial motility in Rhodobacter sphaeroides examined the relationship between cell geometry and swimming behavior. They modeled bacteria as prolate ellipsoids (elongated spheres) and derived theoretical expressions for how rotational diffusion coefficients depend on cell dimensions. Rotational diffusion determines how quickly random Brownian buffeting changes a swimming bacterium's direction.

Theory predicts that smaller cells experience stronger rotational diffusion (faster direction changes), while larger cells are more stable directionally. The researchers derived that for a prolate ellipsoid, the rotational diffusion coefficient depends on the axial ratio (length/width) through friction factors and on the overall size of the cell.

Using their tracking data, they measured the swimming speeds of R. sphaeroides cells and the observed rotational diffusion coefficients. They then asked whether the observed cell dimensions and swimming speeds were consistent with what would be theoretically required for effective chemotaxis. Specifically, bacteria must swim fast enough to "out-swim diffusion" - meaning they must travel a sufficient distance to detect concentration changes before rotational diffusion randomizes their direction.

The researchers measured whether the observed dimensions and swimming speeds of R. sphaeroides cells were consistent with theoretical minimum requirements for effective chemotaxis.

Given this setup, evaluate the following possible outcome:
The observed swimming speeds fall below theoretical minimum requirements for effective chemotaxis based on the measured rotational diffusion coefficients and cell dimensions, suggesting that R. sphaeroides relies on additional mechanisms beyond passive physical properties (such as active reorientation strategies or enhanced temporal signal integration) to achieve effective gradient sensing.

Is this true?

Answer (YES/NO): NO